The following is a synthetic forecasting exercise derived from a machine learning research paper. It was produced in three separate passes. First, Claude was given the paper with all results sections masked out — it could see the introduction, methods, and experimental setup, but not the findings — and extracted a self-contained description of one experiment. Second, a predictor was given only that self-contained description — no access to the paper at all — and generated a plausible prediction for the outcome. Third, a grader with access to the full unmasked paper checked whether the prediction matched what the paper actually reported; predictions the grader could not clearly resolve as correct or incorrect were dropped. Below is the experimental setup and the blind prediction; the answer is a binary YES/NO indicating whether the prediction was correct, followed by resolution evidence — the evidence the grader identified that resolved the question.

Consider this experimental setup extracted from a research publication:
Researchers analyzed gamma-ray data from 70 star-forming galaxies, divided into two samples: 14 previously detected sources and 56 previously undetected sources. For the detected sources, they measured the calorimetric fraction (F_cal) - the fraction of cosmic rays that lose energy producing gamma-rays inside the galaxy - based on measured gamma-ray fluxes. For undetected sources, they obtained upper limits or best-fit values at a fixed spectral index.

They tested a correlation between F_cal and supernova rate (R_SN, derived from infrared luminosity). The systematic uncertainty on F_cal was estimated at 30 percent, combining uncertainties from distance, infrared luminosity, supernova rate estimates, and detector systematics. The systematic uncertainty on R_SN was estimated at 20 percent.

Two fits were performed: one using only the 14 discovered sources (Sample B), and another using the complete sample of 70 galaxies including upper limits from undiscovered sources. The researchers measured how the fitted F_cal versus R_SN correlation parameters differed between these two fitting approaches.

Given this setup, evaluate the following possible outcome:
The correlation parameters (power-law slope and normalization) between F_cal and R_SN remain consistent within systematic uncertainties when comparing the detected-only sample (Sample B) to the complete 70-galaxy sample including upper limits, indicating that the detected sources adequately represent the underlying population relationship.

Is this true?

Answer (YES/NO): NO